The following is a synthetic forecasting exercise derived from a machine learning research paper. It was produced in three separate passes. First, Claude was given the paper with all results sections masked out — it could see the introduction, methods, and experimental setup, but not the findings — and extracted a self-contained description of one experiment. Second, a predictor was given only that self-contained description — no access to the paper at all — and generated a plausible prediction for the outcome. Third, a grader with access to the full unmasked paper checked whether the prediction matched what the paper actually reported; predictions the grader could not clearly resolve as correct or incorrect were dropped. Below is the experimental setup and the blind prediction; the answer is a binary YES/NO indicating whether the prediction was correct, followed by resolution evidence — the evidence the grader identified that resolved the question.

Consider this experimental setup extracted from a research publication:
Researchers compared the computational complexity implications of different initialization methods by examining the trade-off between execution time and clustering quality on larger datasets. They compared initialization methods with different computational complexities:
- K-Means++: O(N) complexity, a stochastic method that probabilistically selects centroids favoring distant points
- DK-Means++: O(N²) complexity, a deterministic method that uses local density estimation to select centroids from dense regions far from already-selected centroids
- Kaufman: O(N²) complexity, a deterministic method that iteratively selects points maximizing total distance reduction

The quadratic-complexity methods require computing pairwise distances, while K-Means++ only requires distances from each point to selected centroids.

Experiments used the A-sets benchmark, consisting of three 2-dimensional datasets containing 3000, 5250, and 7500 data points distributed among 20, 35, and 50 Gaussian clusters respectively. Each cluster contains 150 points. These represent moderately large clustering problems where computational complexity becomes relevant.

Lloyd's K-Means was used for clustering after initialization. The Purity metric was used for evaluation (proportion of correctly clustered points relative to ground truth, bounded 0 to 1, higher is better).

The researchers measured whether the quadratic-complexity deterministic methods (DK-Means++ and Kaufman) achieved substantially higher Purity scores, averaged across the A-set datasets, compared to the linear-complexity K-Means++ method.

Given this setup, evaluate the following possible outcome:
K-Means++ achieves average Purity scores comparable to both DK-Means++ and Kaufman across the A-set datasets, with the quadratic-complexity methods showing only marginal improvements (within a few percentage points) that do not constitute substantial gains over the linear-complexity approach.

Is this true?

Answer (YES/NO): YES